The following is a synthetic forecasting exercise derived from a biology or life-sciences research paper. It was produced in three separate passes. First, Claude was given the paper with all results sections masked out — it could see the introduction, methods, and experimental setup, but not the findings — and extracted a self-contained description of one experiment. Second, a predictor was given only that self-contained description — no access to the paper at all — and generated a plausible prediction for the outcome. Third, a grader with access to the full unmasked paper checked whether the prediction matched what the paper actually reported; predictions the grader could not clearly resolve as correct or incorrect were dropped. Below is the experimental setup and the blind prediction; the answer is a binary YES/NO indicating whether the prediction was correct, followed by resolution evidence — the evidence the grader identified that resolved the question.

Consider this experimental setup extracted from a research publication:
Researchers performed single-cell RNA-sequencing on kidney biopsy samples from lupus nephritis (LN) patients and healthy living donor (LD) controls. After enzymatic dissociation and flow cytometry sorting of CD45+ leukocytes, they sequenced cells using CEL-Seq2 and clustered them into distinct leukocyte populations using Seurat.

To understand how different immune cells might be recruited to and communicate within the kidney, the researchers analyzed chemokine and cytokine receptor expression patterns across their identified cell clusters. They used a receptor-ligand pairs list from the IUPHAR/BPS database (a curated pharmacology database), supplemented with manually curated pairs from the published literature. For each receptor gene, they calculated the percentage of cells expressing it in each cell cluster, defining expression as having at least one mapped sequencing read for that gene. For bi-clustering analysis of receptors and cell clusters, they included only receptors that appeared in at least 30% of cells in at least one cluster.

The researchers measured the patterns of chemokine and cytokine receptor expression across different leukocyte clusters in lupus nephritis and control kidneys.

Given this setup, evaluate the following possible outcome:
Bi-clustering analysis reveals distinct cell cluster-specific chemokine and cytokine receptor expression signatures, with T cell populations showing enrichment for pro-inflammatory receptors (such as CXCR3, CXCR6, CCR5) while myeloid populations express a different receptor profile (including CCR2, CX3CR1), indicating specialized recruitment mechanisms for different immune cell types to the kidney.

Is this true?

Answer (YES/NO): NO